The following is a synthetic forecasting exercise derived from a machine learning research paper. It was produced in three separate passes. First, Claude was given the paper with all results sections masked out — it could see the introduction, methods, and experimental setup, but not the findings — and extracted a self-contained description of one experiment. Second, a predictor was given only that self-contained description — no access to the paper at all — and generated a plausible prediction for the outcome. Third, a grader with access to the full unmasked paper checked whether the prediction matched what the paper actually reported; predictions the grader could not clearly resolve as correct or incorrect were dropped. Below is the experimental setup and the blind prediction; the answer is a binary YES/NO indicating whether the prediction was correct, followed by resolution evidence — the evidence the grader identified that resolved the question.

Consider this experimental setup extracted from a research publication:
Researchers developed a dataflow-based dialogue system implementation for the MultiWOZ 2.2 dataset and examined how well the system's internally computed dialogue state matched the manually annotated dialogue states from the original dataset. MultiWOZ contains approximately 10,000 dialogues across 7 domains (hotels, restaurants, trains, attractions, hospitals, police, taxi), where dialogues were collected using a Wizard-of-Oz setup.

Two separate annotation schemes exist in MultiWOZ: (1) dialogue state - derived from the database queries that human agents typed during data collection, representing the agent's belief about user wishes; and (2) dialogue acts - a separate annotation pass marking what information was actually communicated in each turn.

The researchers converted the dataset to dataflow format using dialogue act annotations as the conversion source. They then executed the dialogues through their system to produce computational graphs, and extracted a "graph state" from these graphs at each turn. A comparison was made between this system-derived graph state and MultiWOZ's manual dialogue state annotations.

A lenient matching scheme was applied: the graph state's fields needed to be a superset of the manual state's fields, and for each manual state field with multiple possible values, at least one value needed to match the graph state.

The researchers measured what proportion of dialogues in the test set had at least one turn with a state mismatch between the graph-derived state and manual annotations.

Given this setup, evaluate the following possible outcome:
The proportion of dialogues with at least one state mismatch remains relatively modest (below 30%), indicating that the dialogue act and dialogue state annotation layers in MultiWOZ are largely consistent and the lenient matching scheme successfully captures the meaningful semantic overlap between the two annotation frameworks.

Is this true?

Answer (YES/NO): NO